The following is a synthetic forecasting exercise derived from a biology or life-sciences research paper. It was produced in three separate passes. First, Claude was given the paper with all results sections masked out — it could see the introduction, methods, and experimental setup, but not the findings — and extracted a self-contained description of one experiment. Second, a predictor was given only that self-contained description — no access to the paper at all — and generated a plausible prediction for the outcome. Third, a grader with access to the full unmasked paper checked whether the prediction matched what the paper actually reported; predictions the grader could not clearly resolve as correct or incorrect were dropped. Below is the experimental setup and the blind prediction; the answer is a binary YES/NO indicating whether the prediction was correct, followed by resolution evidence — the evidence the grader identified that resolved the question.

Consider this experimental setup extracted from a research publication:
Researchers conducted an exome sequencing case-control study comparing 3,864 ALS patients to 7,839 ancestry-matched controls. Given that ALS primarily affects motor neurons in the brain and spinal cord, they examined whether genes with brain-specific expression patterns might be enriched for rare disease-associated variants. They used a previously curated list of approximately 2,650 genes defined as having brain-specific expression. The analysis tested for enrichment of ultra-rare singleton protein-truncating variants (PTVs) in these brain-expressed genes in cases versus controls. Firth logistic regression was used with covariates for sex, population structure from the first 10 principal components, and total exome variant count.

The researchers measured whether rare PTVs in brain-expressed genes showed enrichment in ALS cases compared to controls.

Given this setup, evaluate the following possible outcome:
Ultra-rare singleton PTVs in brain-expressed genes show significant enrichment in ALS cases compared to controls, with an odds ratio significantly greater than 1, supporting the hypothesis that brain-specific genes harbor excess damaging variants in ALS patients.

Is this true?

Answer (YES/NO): NO